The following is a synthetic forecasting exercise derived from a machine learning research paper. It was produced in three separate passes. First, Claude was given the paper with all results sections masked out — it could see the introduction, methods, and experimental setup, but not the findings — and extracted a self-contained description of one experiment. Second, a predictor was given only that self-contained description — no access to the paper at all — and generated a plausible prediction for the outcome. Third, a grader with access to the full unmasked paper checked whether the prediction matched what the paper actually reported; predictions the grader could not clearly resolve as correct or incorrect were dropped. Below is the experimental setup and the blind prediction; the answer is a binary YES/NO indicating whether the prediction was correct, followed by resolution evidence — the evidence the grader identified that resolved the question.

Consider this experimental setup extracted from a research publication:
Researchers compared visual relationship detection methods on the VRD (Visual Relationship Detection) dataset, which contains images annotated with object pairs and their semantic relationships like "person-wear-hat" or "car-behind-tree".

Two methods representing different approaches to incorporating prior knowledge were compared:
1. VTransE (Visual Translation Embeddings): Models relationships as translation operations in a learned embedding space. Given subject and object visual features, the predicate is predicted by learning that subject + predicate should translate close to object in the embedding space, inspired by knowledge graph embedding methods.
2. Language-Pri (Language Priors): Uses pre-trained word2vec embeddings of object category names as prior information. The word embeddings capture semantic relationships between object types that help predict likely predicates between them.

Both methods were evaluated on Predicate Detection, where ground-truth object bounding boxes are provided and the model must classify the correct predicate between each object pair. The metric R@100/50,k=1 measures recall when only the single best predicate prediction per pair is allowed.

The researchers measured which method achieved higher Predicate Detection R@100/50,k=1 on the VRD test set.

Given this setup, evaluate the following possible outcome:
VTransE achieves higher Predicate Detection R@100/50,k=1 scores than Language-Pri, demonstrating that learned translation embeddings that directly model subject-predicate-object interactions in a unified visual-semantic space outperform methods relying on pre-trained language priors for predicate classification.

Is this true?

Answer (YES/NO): NO